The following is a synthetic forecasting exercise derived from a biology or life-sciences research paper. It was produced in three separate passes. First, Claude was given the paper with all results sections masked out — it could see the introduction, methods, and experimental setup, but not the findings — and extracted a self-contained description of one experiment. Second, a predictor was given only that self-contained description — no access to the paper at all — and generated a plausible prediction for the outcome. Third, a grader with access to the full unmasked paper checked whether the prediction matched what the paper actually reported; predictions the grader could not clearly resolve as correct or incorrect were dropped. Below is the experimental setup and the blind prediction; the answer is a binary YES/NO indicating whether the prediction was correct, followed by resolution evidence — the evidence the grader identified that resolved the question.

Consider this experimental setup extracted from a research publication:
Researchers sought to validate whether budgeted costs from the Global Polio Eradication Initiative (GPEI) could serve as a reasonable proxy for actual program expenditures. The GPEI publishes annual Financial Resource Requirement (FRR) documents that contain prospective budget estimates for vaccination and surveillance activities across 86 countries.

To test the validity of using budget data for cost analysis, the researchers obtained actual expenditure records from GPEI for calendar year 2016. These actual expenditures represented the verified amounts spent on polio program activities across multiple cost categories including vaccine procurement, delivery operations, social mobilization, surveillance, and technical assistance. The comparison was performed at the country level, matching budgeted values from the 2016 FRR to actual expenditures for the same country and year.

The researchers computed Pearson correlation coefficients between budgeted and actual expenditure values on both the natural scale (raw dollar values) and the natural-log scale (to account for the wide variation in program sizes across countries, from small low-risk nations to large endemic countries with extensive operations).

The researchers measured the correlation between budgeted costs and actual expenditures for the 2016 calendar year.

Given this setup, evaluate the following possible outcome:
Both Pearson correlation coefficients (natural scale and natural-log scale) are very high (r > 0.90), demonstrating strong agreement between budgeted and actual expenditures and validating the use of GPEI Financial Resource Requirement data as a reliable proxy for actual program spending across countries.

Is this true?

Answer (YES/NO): YES